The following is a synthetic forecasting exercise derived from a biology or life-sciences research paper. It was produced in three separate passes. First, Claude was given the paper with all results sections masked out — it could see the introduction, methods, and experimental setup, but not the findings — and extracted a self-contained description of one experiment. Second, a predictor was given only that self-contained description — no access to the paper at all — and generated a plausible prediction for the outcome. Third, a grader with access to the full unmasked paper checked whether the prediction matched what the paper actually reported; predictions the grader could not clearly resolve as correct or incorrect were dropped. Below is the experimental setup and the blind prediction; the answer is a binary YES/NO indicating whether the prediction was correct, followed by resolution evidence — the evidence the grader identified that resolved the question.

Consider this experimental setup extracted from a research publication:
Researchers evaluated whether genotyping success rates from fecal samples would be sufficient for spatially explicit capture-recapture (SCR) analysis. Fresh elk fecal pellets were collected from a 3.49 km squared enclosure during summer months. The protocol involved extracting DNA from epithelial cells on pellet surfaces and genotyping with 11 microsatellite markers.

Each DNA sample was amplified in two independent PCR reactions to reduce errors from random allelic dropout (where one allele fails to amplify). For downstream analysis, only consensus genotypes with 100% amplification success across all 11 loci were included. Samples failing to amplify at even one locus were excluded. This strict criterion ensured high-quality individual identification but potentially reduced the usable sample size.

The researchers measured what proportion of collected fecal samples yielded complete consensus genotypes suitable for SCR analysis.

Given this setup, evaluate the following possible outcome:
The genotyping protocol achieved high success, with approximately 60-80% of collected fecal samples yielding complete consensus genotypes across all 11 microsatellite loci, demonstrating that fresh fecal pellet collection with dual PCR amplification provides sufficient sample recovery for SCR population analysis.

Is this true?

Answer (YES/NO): YES